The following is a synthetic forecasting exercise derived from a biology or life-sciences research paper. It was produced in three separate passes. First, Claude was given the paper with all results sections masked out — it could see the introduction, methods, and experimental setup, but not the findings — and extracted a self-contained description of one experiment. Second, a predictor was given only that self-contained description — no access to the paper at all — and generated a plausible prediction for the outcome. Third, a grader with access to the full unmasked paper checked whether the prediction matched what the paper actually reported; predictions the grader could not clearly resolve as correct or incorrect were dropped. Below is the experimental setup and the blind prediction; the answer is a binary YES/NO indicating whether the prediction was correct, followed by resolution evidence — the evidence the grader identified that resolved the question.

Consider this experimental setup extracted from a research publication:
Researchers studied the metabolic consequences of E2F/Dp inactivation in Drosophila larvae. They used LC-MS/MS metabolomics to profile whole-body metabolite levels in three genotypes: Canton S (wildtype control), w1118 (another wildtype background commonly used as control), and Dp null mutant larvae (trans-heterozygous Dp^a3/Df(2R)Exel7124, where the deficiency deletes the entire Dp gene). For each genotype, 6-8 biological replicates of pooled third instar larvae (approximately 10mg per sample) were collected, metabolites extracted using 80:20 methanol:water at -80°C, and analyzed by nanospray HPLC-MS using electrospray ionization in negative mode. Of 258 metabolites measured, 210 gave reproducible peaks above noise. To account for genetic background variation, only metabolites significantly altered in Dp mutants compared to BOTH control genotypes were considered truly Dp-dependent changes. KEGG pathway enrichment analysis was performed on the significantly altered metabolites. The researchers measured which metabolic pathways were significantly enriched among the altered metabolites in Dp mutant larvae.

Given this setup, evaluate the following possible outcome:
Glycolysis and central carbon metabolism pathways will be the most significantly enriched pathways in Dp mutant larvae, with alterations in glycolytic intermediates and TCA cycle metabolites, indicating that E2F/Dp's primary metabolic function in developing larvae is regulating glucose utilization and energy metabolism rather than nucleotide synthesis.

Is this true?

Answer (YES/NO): YES